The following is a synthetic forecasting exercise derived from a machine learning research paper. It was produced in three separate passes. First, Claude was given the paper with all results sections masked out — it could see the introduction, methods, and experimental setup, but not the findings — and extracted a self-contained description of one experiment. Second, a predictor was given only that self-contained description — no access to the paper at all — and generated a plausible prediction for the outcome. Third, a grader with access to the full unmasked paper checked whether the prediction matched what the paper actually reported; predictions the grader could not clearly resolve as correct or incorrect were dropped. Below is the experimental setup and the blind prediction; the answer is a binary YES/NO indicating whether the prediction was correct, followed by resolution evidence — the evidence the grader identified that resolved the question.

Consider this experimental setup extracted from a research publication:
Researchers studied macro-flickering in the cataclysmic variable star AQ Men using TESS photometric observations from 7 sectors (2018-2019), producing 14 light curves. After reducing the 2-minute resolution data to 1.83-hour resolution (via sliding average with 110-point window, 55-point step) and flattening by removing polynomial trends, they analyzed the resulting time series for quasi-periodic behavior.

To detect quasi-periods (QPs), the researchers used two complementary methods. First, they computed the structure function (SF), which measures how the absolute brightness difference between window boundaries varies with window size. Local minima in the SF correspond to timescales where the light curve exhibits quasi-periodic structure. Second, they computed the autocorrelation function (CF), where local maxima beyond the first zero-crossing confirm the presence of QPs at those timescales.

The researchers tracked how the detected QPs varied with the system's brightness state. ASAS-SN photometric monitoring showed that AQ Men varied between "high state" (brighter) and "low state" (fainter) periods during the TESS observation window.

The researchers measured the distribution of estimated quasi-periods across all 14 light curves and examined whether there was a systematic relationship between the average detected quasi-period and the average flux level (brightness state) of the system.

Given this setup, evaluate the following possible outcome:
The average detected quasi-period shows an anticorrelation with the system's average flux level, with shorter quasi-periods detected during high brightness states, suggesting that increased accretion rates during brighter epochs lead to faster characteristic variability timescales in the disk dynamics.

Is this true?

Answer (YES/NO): NO